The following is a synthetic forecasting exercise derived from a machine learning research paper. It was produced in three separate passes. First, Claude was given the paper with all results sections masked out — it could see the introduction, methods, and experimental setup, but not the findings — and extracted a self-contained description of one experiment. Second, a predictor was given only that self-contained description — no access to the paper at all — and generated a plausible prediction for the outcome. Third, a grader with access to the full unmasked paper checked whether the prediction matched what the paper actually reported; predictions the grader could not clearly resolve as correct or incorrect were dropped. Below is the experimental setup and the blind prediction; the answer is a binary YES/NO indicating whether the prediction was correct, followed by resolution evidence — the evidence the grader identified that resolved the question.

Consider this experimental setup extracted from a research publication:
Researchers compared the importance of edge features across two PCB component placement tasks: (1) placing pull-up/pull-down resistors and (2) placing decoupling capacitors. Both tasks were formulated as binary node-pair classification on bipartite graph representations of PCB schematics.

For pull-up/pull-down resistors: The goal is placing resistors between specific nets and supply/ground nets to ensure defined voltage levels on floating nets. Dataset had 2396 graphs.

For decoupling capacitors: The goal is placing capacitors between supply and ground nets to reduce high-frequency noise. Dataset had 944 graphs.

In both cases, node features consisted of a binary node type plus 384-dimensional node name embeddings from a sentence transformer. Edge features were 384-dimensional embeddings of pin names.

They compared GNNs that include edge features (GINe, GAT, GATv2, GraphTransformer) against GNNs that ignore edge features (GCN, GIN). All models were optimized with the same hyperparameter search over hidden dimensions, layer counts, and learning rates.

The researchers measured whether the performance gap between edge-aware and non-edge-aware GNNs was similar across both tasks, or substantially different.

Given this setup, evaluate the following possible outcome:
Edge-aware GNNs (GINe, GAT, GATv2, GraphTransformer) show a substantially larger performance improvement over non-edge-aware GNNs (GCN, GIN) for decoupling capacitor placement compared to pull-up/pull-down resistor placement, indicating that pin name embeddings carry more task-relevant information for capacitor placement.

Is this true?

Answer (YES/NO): NO